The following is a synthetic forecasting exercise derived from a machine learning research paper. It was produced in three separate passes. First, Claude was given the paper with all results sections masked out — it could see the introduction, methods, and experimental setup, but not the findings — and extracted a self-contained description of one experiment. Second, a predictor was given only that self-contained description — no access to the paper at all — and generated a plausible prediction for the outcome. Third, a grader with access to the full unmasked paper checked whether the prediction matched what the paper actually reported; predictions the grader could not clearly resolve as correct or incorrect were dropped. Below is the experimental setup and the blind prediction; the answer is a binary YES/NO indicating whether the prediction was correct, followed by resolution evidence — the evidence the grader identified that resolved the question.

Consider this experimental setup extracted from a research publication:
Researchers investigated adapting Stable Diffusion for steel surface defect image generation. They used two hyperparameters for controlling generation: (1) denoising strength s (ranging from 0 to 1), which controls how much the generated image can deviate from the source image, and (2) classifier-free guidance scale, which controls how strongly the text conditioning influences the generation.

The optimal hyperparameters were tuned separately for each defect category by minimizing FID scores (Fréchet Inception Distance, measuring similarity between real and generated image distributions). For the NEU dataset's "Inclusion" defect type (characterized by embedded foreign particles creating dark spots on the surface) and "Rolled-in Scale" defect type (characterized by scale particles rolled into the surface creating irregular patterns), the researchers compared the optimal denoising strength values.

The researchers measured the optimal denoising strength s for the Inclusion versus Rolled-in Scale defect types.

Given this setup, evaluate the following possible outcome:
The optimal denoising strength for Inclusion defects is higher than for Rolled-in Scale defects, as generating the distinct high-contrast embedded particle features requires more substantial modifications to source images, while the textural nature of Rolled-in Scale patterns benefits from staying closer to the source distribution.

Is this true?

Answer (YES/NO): YES